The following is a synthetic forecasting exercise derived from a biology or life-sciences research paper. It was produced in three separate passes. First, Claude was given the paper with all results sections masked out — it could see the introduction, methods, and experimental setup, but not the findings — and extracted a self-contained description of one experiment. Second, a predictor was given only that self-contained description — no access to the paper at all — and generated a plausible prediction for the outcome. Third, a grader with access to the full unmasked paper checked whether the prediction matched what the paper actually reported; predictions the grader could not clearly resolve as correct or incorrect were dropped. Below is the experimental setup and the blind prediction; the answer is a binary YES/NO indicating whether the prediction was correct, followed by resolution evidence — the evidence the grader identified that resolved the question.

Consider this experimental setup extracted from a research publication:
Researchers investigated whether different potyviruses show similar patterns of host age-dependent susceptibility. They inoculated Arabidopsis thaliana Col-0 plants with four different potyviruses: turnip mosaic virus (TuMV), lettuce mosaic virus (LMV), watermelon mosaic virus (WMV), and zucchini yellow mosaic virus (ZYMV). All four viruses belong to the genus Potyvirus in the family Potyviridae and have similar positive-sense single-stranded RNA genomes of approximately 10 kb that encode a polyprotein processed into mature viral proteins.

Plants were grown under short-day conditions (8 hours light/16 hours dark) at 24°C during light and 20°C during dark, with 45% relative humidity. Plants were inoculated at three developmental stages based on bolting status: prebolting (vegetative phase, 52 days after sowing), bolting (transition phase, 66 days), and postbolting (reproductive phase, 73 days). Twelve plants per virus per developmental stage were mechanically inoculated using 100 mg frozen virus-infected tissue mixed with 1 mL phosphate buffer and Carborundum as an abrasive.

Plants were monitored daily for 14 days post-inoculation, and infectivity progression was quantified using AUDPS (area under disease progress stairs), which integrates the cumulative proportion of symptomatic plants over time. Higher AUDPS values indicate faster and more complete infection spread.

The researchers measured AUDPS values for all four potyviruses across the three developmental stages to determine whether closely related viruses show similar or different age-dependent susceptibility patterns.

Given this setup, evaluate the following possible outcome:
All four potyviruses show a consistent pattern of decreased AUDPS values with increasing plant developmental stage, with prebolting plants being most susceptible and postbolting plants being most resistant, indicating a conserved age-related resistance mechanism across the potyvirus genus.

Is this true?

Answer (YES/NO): NO